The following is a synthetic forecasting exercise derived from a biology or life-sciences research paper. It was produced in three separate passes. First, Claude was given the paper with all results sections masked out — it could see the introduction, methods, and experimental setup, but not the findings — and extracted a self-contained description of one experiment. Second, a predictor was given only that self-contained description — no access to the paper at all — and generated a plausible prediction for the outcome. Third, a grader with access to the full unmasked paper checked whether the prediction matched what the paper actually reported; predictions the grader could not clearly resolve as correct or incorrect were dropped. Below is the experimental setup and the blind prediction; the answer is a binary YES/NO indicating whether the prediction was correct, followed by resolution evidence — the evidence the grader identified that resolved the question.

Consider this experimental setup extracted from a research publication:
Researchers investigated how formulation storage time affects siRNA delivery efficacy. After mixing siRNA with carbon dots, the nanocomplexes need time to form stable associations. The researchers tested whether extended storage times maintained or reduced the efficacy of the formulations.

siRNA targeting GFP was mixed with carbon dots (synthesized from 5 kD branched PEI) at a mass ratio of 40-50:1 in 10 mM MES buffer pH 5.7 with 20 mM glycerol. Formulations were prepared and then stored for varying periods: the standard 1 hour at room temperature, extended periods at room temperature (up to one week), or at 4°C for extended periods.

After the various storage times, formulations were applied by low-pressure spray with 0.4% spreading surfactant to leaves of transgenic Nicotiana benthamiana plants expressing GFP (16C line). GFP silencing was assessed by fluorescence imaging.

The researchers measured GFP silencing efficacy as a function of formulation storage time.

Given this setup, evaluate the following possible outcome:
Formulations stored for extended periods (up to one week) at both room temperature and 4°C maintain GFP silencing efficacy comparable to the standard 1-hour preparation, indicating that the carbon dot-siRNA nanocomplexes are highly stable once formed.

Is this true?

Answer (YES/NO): YES